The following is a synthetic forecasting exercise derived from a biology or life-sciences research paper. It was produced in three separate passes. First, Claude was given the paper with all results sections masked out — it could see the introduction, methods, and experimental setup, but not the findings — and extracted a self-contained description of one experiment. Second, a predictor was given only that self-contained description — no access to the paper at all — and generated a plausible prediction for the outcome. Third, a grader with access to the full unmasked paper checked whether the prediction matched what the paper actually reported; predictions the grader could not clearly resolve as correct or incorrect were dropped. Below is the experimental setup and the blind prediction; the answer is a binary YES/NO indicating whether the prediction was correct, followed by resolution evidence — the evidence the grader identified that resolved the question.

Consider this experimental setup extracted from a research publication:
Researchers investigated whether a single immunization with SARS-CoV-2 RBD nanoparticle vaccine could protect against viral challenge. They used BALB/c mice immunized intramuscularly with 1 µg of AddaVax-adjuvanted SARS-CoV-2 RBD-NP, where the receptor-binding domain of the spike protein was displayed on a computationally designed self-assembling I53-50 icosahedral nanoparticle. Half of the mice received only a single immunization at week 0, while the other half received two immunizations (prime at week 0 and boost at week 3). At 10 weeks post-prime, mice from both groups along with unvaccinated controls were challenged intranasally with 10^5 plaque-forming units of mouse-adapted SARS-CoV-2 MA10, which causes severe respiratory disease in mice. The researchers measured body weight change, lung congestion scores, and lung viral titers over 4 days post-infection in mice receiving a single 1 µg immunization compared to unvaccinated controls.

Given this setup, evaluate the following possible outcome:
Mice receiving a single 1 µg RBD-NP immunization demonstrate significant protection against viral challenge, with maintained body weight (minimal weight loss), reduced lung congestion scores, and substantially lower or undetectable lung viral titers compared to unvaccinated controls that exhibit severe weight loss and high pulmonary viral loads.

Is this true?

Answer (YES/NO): YES